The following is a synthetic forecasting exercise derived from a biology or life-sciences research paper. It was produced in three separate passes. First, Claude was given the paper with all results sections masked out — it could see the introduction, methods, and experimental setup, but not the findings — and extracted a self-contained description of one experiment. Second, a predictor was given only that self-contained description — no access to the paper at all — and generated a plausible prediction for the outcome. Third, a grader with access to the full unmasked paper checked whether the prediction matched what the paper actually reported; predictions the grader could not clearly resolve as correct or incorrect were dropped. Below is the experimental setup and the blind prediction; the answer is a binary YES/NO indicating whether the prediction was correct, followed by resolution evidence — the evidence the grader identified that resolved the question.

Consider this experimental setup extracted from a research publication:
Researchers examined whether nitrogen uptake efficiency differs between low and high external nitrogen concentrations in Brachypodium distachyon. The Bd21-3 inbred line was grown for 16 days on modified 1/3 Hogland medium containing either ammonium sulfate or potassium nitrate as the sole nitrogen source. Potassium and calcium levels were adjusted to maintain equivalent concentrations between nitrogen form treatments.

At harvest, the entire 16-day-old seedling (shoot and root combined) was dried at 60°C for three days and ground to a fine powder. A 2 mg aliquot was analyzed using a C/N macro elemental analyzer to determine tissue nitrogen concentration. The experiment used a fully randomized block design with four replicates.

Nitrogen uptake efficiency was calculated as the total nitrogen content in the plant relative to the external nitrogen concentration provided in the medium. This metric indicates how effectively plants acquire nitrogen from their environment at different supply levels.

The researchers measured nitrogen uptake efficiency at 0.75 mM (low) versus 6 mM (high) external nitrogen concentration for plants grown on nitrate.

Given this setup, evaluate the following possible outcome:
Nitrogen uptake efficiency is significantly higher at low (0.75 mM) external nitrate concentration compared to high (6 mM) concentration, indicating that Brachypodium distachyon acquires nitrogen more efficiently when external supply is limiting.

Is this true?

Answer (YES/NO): YES